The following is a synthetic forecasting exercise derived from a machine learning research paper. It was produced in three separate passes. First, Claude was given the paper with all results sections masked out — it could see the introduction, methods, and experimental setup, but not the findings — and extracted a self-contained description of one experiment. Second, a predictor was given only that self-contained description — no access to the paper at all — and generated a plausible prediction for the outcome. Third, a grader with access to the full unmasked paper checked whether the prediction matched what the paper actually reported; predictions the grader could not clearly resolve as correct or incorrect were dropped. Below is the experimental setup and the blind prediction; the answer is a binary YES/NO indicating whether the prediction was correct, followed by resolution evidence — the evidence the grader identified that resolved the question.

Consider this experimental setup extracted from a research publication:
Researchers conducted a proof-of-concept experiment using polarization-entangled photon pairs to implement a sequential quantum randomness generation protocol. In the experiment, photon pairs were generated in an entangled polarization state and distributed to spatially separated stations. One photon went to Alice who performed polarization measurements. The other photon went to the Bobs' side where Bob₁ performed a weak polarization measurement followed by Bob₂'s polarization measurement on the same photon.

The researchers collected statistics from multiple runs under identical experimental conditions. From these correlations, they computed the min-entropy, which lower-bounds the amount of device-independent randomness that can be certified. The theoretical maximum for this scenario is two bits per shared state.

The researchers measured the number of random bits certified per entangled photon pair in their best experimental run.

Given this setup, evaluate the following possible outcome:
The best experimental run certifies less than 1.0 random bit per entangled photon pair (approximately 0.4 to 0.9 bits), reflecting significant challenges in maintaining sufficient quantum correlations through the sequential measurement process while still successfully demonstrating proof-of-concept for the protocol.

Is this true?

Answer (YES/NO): YES